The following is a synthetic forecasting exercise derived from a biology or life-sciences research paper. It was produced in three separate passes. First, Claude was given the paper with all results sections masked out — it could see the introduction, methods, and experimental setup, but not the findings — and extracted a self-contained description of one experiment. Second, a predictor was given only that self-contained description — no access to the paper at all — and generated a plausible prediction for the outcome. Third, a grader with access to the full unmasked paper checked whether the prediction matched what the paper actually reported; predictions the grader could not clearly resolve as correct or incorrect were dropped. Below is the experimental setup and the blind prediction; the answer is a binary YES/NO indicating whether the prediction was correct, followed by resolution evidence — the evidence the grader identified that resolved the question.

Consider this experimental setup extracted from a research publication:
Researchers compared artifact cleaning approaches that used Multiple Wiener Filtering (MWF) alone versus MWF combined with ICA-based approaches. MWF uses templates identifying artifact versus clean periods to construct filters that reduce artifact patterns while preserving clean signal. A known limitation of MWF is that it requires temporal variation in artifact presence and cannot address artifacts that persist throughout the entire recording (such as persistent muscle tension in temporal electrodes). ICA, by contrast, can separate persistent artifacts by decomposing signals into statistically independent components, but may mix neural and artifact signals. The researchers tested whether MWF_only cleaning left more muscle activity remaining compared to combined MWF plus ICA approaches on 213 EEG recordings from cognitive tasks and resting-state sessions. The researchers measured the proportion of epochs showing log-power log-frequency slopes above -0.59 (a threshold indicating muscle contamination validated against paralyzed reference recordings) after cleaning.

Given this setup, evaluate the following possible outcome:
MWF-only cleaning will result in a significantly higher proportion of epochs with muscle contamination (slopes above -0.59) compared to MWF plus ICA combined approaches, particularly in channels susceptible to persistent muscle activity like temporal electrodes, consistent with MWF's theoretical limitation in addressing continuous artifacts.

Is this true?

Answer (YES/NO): NO